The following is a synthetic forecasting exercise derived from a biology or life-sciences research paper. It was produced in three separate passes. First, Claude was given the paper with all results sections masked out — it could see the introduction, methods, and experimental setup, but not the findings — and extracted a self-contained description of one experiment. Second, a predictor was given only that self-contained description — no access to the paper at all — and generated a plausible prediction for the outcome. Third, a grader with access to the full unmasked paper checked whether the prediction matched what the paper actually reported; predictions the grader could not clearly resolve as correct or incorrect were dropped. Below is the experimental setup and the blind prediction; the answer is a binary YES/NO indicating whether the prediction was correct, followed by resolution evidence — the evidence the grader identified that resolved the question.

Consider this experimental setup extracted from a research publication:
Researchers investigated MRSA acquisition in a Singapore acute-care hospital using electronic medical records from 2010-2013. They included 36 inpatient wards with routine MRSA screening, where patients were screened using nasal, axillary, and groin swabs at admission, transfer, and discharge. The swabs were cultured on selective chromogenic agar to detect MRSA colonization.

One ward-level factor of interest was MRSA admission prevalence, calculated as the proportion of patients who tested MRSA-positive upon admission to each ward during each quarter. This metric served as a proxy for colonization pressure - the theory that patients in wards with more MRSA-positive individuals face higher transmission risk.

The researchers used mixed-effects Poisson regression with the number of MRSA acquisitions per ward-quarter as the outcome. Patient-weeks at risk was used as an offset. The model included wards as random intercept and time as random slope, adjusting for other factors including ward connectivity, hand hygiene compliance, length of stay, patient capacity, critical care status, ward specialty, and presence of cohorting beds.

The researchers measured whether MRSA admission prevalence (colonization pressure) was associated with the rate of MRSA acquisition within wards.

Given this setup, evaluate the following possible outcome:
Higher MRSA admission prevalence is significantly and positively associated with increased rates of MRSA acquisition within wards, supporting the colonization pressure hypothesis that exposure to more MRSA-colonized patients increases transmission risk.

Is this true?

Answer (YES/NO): YES